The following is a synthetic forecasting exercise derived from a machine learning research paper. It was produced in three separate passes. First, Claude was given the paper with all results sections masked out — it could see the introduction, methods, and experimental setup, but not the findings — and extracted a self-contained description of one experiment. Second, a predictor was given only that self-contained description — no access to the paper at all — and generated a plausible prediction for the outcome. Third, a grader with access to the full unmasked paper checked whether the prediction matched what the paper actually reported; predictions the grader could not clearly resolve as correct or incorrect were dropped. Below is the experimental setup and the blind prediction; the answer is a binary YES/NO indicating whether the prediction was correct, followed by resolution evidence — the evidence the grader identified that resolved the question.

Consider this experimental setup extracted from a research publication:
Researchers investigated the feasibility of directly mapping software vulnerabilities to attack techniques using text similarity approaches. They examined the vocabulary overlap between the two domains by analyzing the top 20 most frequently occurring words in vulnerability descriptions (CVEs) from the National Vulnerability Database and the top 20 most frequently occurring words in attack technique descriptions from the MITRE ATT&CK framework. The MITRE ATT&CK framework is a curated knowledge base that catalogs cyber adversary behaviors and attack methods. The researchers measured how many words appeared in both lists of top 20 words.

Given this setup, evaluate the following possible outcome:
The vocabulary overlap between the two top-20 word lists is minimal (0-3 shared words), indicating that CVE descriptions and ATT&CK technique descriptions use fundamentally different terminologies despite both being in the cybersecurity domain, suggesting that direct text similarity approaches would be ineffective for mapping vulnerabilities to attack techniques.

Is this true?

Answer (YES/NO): NO